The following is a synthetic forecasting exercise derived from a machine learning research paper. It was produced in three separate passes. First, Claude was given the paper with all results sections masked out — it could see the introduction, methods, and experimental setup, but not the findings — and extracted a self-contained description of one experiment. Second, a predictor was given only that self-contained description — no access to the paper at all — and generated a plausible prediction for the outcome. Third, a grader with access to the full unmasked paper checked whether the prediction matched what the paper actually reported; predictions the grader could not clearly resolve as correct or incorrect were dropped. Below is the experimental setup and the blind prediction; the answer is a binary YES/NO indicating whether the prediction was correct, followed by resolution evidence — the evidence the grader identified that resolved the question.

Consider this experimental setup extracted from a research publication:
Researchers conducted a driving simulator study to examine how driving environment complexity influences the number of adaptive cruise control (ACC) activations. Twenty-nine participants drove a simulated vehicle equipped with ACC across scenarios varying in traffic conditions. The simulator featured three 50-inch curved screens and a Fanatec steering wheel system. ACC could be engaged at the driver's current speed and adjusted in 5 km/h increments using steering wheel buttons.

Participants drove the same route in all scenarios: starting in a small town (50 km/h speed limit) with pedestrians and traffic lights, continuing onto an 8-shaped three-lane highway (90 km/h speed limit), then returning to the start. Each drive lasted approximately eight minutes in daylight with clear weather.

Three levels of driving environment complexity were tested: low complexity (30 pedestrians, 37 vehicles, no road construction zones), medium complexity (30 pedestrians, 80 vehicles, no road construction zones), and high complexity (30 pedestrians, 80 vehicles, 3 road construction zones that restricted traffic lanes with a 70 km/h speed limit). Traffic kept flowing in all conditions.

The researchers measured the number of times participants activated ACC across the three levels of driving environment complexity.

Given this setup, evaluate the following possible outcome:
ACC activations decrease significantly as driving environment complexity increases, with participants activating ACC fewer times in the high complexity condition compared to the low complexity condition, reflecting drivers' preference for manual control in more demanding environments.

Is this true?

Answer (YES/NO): NO